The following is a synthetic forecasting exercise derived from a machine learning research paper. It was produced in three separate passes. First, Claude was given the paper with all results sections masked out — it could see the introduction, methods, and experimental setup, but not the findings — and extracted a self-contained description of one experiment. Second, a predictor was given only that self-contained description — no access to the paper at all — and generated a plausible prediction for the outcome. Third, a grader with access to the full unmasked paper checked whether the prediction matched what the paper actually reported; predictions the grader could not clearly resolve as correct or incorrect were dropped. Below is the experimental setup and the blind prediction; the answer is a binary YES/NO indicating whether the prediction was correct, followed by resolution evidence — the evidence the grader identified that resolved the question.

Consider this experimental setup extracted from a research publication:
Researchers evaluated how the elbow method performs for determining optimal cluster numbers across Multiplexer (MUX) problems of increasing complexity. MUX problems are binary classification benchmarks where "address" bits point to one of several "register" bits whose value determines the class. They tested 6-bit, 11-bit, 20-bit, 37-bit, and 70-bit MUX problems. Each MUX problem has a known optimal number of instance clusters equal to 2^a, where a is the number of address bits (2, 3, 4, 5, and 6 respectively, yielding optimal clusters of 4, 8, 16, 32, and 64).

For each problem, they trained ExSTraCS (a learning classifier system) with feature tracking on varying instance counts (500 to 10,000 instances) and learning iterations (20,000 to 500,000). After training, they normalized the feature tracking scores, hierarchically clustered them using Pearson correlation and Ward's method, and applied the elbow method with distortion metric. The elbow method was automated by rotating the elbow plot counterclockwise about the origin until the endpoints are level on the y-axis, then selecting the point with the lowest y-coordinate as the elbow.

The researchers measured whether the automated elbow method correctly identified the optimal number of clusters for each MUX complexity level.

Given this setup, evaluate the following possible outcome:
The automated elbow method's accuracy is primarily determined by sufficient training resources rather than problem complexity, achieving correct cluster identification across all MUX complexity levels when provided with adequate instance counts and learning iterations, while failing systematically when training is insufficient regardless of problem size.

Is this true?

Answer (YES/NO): NO